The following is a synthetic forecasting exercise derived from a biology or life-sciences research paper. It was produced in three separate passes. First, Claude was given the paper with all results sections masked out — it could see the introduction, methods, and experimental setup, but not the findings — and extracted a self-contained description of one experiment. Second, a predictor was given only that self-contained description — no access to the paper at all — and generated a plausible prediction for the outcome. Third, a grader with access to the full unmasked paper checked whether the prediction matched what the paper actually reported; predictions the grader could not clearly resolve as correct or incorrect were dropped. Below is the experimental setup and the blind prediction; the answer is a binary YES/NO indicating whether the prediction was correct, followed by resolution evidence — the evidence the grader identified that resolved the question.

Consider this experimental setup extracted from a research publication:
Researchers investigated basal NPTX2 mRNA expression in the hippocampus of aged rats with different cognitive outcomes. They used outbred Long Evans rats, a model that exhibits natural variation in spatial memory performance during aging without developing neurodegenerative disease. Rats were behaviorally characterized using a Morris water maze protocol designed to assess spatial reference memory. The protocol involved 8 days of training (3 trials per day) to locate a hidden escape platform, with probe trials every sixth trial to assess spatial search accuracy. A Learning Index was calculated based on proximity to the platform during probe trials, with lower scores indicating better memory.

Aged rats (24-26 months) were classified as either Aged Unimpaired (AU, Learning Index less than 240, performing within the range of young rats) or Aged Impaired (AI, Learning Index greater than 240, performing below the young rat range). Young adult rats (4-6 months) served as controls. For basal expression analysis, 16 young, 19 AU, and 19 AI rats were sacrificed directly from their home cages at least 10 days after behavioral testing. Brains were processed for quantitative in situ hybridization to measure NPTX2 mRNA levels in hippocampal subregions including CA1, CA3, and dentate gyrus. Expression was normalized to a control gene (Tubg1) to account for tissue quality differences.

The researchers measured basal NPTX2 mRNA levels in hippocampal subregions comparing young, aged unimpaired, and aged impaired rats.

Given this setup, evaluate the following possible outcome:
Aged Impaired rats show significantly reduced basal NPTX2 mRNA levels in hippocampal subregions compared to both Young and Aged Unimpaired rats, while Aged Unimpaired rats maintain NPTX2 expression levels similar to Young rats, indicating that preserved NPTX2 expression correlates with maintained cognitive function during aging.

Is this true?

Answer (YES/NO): NO